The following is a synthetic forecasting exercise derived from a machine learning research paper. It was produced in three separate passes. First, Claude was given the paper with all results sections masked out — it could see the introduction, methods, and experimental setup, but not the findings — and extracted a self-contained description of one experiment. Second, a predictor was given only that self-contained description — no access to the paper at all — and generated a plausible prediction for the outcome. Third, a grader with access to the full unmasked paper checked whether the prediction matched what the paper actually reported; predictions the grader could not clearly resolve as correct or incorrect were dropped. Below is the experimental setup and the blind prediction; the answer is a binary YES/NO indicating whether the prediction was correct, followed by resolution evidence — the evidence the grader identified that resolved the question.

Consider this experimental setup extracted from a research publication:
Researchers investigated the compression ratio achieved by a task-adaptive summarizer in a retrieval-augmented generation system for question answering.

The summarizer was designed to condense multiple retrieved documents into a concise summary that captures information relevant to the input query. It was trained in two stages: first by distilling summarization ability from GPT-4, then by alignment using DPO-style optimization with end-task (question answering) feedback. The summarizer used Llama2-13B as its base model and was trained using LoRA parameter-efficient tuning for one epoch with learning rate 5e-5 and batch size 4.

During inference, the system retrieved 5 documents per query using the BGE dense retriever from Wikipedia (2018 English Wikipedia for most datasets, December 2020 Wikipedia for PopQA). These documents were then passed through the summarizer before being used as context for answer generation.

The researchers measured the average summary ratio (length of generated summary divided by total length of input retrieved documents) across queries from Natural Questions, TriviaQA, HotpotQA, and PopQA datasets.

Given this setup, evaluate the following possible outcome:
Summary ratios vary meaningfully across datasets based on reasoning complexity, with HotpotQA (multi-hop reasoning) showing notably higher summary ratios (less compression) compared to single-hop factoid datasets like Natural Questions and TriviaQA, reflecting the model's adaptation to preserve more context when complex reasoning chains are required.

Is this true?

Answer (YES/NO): NO